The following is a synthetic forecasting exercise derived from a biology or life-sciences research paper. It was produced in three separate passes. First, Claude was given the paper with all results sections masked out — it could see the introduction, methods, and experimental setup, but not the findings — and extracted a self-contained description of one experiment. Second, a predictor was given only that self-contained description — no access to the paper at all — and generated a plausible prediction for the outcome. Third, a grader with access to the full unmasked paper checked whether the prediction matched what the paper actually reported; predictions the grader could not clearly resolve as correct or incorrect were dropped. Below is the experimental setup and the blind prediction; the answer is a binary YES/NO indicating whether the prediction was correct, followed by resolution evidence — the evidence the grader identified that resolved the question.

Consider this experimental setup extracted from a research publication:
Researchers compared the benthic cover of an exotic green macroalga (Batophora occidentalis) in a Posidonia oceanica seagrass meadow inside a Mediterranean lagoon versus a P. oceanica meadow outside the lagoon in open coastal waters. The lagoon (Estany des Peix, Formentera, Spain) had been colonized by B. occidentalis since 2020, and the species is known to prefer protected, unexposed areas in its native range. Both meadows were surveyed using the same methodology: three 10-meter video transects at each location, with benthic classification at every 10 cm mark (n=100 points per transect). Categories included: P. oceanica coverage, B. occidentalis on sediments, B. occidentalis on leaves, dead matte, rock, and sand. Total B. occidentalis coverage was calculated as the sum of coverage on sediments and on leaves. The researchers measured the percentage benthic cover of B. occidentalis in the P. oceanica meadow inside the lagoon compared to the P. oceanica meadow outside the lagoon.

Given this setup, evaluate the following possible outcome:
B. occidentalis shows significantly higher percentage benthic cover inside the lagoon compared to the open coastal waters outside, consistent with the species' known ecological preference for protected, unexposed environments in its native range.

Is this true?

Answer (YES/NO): YES